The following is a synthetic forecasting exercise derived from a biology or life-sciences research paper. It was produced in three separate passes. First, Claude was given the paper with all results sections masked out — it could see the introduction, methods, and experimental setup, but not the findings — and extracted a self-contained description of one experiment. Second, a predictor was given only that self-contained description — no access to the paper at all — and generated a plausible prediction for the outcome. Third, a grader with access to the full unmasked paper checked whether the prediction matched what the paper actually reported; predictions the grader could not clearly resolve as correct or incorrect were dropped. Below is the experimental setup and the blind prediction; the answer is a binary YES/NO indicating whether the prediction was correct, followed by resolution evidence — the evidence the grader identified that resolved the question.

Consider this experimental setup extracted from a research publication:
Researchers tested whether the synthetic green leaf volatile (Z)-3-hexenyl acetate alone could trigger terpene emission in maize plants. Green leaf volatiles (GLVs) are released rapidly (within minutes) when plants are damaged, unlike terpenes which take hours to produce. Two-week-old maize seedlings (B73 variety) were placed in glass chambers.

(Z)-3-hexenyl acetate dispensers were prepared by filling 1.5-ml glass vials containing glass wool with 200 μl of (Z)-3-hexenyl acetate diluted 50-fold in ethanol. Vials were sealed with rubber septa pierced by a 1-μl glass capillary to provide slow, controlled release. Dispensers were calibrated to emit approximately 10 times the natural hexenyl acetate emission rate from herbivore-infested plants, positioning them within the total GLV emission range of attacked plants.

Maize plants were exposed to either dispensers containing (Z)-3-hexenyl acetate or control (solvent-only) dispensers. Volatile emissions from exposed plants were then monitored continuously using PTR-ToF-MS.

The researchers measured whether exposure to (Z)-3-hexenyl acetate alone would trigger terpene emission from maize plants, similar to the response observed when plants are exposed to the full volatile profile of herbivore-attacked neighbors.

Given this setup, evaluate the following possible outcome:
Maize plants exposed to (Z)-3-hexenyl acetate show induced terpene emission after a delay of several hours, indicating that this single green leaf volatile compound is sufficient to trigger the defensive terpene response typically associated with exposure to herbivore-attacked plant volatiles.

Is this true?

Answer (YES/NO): YES